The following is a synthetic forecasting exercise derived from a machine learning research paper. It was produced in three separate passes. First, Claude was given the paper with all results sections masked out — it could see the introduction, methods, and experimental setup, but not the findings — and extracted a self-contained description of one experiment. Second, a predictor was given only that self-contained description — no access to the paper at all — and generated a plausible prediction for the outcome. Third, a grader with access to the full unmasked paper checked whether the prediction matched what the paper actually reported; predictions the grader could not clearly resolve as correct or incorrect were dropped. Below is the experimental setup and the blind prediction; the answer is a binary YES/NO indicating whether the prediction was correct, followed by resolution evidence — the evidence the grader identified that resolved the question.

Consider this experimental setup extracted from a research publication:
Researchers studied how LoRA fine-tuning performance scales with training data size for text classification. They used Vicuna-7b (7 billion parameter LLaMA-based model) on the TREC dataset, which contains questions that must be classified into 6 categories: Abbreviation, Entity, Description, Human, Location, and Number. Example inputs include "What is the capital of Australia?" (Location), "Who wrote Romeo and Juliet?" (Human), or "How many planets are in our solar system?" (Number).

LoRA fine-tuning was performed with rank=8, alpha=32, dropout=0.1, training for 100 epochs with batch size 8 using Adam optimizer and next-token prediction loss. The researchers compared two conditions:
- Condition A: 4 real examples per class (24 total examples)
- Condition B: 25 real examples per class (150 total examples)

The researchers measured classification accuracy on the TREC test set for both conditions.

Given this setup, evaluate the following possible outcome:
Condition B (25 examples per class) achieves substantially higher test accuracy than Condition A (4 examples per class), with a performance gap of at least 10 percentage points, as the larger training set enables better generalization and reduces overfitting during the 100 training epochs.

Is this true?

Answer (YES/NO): YES